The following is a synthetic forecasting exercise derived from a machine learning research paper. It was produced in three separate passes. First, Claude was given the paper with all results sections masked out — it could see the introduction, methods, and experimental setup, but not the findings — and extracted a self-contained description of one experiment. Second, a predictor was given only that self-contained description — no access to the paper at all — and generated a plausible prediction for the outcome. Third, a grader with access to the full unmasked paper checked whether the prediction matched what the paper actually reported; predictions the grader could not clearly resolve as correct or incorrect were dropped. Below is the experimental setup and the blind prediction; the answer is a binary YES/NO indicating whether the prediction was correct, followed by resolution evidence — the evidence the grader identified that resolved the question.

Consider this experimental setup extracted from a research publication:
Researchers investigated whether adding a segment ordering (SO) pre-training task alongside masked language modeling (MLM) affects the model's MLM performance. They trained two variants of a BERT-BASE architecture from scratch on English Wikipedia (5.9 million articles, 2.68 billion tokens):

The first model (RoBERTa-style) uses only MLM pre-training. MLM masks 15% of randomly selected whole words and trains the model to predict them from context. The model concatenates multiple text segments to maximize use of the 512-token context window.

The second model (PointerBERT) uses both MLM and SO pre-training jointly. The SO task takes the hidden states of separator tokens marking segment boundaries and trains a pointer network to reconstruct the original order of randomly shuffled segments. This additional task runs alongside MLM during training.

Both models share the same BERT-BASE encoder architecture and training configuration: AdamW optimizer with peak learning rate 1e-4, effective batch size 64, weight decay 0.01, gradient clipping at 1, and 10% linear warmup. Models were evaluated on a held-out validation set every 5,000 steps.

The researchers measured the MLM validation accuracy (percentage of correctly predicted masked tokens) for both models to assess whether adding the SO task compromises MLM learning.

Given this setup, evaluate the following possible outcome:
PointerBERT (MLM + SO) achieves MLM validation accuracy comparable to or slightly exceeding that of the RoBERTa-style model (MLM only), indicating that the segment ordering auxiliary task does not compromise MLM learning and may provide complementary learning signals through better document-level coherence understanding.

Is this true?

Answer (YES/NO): NO